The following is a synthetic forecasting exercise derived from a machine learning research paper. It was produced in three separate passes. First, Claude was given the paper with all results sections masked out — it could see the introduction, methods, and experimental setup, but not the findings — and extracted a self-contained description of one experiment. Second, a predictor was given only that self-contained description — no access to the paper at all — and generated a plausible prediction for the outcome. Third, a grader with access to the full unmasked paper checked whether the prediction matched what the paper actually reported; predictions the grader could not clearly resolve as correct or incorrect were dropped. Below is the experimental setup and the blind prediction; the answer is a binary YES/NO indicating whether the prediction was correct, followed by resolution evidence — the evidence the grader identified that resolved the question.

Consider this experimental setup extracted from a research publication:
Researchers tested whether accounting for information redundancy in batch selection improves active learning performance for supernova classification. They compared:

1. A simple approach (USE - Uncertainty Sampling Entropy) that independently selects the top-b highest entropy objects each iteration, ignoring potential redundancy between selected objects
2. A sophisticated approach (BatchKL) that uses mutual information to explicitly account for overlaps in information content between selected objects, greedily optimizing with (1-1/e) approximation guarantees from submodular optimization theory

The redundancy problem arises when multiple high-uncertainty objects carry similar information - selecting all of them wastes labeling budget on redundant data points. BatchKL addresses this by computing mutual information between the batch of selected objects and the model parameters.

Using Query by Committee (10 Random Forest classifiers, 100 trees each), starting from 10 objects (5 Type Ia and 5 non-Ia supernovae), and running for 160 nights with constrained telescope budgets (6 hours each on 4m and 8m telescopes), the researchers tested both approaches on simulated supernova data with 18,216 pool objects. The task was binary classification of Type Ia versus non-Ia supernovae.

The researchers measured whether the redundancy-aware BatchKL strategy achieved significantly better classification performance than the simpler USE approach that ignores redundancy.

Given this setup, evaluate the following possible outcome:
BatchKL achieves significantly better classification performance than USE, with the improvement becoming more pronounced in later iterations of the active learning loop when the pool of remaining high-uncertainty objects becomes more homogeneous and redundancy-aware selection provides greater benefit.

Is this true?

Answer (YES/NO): NO